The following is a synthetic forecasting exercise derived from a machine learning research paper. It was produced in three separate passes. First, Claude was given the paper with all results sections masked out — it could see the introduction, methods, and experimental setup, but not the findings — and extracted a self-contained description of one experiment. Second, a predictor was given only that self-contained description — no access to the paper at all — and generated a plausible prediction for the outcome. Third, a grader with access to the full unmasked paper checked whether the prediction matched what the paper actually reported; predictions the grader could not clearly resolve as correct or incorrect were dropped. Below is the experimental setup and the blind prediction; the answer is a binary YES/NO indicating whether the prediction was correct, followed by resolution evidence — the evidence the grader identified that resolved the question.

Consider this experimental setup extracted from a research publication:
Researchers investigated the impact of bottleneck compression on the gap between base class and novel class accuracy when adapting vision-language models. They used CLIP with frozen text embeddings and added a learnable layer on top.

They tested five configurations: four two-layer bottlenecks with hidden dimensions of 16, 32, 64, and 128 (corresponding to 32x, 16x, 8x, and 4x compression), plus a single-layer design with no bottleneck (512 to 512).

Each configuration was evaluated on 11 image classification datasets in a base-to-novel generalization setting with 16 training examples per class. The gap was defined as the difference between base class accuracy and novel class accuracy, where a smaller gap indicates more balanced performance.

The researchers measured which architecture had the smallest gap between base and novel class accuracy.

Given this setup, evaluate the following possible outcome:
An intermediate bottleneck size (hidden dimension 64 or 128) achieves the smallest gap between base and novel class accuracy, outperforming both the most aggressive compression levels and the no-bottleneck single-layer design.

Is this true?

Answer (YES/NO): YES